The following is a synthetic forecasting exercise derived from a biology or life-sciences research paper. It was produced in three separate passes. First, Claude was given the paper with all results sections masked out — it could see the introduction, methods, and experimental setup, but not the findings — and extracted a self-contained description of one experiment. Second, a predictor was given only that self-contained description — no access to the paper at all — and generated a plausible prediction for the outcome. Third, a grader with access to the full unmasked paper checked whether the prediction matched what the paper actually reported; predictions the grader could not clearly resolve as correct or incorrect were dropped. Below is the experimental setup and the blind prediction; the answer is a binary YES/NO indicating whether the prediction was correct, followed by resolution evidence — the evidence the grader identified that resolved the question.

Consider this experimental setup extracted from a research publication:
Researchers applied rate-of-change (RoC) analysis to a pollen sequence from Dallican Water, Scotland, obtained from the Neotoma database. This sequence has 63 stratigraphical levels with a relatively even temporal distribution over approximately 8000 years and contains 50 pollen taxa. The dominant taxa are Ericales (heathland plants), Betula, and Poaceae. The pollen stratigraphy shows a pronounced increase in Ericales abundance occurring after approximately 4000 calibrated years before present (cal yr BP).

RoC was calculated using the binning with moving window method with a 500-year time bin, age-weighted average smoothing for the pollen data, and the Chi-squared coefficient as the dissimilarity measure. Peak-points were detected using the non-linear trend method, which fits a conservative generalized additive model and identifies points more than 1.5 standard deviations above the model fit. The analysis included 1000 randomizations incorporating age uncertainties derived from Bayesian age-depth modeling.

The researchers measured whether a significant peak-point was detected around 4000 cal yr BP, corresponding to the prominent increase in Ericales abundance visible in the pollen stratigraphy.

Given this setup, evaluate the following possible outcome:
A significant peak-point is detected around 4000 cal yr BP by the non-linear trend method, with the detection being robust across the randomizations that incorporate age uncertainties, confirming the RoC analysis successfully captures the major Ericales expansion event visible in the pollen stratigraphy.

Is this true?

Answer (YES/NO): NO